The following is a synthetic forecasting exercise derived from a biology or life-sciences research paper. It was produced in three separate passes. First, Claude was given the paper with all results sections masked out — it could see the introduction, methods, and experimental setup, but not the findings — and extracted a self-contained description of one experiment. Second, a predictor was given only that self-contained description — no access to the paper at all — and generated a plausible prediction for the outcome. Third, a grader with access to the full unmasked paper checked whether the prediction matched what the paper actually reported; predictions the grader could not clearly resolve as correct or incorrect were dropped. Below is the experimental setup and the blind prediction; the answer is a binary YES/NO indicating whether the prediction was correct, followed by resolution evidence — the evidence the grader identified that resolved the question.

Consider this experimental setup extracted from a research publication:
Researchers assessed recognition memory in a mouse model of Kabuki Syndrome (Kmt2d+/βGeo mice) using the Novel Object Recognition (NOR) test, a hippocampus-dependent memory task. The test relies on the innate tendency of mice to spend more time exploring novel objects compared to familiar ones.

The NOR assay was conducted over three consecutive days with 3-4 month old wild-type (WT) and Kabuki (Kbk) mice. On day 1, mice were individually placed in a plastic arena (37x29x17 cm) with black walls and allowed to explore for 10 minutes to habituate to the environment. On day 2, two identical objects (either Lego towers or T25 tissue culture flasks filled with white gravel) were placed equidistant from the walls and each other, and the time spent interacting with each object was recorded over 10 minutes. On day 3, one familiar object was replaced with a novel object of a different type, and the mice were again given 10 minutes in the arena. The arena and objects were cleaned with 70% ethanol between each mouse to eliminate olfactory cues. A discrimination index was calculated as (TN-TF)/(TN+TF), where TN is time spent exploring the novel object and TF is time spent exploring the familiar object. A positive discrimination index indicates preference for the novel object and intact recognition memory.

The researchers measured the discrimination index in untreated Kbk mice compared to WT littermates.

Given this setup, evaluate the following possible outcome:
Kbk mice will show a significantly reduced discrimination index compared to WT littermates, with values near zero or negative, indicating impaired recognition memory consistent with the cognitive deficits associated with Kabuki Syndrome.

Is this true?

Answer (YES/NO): YES